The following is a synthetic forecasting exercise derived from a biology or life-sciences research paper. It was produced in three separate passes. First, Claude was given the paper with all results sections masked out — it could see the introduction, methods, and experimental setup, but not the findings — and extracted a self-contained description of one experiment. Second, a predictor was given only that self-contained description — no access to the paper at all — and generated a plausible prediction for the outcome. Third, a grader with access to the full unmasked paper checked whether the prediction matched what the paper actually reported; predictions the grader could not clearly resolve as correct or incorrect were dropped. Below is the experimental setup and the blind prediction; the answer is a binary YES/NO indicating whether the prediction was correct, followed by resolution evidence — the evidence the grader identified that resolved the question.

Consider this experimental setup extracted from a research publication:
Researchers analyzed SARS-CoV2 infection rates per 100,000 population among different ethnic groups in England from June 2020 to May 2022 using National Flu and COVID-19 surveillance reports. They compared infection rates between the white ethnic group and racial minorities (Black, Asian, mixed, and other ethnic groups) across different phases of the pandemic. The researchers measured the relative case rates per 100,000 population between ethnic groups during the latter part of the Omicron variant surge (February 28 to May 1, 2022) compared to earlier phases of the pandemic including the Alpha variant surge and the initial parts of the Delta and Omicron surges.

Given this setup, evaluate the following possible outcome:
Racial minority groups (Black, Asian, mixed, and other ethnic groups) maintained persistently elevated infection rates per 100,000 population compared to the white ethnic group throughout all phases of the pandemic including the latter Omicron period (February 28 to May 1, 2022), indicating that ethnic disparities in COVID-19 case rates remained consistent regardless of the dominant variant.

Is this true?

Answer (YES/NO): NO